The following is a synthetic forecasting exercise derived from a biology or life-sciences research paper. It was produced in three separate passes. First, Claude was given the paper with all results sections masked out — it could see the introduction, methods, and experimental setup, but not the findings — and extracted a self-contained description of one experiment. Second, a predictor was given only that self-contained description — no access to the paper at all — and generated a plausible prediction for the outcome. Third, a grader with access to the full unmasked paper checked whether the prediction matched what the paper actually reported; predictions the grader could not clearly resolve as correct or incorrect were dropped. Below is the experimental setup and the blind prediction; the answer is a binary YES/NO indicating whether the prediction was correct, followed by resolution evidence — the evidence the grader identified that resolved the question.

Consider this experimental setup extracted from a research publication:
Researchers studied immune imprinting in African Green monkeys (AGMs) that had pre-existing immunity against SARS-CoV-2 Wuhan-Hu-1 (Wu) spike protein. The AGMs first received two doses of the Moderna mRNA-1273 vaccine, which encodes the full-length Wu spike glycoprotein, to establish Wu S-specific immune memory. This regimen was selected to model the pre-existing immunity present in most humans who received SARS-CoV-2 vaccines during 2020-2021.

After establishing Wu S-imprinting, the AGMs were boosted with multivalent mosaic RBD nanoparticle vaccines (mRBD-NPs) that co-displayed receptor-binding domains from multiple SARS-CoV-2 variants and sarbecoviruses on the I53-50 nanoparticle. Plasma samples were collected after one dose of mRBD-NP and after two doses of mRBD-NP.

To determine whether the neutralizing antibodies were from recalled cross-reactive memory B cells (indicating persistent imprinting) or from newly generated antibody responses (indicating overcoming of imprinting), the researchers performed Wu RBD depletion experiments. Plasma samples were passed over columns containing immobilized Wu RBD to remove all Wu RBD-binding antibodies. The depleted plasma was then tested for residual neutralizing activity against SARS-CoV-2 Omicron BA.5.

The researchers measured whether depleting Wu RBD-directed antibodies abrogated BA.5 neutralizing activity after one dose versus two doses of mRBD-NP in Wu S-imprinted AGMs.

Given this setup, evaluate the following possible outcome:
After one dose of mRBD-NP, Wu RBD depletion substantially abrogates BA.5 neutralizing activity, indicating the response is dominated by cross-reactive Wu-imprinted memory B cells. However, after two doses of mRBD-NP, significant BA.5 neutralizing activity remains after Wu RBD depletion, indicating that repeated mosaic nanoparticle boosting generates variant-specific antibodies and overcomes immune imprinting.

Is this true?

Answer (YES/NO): YES